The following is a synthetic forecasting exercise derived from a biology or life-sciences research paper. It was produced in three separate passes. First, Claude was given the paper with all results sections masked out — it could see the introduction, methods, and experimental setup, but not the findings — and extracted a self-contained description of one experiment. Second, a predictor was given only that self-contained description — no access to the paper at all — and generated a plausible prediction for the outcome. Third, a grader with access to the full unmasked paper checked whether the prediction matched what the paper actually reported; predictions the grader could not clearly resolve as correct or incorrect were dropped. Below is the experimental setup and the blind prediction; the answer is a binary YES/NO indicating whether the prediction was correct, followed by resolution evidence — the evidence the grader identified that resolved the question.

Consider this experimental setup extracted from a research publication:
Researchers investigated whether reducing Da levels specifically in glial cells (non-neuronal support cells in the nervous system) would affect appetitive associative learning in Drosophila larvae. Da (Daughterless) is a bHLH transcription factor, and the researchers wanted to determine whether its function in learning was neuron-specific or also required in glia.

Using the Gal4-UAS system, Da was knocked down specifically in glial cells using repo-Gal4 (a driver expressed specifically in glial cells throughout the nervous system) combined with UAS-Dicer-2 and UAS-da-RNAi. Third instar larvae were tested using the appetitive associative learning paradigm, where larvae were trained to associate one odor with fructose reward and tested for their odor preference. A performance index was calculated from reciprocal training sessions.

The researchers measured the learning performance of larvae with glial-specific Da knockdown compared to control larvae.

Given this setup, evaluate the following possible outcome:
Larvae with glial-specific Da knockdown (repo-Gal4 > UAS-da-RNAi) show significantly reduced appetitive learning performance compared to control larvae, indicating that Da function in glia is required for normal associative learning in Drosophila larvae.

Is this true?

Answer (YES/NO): NO